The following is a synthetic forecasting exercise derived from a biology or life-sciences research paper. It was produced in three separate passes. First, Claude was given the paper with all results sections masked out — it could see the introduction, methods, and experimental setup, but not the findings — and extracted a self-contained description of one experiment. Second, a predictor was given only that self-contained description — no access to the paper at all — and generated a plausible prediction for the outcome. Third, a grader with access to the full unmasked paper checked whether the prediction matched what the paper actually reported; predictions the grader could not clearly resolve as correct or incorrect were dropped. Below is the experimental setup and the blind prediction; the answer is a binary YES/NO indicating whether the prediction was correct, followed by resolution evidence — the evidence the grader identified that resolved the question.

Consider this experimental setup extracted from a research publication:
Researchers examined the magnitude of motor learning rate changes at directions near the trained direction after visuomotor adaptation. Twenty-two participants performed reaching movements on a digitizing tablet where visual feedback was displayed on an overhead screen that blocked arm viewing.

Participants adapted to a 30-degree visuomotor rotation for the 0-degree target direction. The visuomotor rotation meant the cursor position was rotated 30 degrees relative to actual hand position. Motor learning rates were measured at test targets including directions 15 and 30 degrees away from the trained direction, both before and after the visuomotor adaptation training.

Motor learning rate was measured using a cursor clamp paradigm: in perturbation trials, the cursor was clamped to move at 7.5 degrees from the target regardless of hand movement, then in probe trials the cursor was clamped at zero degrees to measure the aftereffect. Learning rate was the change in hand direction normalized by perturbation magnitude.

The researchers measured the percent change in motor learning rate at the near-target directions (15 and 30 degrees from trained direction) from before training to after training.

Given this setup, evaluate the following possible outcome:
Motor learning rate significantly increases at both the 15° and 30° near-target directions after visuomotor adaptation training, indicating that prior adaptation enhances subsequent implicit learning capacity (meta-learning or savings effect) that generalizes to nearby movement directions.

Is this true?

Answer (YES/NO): NO